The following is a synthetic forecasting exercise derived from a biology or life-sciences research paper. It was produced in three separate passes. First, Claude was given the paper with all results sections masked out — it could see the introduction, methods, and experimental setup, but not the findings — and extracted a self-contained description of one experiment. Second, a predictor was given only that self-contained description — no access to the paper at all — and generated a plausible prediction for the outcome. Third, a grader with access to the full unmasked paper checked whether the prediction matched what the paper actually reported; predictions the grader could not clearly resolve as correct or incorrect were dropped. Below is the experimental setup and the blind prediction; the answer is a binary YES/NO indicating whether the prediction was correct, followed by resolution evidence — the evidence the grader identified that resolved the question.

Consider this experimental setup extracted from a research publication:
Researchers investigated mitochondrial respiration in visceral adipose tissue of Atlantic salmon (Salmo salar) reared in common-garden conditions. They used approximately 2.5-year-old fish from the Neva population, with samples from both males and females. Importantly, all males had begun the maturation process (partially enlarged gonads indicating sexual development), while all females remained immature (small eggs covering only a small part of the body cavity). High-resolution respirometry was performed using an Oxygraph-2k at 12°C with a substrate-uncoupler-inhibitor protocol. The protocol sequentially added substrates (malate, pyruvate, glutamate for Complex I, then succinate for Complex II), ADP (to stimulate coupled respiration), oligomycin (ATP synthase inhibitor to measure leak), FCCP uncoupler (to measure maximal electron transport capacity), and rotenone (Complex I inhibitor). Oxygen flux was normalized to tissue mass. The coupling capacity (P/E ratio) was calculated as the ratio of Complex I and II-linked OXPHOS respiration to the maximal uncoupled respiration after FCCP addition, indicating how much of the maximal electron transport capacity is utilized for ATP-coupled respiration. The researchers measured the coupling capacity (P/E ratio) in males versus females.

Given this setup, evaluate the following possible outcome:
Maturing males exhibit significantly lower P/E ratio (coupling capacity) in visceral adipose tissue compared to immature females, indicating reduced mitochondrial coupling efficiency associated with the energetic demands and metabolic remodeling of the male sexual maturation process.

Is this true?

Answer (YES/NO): NO